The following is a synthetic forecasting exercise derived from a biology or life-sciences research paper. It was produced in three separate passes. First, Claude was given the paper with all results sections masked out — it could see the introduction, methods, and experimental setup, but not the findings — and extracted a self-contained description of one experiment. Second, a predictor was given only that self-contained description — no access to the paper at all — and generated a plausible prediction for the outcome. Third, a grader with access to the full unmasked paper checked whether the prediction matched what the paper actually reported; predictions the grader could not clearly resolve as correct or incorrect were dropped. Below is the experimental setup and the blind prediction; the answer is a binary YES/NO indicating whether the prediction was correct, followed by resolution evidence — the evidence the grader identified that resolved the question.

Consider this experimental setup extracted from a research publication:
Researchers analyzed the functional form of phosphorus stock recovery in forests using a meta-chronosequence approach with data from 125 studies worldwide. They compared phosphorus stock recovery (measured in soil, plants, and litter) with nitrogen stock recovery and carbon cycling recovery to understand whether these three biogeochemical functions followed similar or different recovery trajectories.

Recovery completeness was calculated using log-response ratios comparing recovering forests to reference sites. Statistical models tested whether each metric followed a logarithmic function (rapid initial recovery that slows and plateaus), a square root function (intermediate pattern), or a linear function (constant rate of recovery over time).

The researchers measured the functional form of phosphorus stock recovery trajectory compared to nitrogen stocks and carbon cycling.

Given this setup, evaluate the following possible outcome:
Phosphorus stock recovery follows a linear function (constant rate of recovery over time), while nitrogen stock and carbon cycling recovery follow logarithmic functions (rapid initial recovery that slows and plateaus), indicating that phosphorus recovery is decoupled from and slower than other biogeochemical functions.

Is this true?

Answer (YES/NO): NO